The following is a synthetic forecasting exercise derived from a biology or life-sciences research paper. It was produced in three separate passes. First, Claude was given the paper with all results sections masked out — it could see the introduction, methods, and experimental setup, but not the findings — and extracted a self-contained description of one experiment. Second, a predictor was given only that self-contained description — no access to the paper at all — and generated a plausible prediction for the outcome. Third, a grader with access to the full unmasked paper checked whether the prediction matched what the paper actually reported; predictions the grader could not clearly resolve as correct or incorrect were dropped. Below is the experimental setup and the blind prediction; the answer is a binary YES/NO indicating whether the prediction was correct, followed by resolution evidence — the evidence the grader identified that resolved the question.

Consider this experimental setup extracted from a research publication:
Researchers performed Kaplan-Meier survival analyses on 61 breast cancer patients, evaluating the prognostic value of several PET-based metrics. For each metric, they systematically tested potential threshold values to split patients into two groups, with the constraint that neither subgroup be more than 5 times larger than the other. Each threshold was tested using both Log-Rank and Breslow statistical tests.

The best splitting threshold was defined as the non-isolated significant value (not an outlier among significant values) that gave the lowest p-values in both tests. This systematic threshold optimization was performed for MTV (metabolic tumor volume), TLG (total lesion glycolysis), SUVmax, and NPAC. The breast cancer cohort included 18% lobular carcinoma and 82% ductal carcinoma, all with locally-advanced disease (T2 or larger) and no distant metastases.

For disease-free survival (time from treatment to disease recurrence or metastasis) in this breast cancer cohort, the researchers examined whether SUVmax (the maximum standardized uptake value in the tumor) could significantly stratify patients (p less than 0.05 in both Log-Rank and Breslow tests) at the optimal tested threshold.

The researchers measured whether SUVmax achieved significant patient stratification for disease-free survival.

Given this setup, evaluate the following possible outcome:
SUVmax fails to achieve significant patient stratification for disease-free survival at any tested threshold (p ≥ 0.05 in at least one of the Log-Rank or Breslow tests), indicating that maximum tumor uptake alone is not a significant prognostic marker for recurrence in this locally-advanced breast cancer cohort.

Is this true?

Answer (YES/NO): YES